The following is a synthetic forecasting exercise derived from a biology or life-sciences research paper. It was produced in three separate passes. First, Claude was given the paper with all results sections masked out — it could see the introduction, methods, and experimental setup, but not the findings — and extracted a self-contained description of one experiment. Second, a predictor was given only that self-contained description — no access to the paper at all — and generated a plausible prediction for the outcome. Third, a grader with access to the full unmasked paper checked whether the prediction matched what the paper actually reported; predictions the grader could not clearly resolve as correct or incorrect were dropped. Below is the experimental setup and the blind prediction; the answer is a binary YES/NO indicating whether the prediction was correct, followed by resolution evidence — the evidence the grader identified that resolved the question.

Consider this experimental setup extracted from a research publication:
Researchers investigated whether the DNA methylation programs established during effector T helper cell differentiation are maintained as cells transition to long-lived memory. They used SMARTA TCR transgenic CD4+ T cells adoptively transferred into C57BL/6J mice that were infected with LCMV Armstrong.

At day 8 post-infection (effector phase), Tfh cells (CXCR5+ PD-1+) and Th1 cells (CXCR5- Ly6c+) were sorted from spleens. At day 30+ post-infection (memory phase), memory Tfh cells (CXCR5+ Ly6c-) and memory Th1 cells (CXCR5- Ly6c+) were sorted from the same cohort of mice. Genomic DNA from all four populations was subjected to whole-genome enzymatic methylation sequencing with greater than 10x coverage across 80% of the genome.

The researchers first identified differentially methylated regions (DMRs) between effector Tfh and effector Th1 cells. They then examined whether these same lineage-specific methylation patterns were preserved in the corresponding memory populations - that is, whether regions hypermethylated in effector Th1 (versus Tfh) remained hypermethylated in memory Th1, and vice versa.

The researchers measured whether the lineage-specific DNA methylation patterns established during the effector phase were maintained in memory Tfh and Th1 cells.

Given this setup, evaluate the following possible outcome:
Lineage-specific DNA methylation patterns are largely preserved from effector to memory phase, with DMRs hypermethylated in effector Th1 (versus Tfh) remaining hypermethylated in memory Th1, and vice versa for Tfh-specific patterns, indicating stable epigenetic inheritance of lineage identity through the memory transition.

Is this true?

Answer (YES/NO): YES